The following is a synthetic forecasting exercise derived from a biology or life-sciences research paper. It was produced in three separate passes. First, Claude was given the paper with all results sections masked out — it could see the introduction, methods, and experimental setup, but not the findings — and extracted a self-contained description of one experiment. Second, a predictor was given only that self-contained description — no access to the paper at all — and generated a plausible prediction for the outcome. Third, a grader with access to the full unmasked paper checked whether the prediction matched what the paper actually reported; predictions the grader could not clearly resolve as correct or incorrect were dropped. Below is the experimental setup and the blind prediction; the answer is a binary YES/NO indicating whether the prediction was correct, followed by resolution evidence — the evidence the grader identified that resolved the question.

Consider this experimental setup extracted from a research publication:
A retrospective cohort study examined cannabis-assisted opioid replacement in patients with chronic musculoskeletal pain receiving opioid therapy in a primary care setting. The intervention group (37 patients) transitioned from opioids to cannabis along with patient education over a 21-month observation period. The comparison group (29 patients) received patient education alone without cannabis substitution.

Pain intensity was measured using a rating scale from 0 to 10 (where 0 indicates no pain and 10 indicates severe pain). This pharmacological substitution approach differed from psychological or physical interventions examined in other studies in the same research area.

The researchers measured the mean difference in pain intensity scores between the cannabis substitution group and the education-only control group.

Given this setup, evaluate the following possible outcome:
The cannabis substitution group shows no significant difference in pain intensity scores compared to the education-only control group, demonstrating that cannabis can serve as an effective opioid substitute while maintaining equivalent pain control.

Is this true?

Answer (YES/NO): NO